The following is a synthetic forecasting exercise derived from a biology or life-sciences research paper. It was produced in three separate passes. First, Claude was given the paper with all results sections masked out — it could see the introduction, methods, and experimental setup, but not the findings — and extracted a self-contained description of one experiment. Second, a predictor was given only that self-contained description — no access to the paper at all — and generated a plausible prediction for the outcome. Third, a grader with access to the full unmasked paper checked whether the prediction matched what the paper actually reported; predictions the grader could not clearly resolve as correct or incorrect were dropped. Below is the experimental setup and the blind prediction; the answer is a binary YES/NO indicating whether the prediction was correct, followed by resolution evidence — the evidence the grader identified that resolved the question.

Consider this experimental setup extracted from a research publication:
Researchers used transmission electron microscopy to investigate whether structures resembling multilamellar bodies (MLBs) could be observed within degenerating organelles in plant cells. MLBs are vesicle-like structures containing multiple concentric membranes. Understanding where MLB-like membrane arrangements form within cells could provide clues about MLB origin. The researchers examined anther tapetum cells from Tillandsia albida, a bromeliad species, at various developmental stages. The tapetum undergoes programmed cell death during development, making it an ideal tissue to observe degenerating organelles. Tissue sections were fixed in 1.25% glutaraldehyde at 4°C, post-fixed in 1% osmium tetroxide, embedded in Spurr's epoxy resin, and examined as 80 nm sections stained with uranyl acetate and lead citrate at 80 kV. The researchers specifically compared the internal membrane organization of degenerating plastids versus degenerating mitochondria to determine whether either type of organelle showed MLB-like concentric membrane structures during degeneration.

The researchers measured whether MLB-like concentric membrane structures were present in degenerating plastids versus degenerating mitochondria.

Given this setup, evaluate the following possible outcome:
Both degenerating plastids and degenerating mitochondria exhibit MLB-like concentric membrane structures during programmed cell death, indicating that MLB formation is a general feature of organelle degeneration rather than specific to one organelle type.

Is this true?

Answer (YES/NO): NO